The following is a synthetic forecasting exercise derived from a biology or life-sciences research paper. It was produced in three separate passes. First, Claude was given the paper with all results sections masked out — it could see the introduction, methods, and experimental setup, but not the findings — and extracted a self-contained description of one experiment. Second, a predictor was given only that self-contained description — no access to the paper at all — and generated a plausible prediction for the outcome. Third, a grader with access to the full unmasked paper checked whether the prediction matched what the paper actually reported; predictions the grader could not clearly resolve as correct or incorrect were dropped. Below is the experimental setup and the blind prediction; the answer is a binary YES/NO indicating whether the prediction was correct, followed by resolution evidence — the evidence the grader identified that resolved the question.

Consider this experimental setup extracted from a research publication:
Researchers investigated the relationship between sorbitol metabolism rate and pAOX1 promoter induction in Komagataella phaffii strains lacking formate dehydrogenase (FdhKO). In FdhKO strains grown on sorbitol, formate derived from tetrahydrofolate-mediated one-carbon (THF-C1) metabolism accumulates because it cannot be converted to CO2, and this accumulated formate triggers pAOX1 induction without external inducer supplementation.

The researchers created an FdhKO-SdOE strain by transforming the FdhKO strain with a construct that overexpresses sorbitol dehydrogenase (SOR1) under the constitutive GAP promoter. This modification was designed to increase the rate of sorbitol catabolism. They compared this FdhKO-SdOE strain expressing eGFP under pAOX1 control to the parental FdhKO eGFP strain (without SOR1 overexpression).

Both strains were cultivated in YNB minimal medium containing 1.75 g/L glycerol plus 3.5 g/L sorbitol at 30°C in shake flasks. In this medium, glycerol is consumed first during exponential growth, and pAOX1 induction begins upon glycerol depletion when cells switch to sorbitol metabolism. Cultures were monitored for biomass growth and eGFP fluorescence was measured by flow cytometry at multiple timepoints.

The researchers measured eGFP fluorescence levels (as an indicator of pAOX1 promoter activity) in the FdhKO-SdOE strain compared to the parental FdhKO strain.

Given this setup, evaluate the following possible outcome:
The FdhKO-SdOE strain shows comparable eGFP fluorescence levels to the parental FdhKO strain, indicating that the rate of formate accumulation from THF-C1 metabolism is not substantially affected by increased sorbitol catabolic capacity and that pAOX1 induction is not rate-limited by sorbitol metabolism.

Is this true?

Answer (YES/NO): NO